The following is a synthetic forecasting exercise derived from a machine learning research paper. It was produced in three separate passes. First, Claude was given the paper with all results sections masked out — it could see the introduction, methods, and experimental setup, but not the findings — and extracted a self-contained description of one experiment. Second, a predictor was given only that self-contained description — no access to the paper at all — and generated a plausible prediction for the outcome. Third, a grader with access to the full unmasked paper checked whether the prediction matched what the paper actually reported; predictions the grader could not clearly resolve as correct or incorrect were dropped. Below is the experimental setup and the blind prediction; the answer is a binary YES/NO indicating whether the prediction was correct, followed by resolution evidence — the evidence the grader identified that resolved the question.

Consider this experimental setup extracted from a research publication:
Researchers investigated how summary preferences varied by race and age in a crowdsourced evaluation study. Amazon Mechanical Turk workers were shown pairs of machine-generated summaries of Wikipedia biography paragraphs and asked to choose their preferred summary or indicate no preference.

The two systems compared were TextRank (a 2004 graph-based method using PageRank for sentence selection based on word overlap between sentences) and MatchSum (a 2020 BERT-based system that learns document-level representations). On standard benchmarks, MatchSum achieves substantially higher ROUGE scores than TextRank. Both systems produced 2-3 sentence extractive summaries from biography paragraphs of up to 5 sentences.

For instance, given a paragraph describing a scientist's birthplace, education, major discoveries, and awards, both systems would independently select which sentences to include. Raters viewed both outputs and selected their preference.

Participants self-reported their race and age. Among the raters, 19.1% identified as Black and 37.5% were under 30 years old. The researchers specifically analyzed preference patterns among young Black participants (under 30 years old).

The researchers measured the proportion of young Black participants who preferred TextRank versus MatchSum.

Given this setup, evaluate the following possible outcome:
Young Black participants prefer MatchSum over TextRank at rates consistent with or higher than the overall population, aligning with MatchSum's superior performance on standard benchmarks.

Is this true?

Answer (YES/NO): NO